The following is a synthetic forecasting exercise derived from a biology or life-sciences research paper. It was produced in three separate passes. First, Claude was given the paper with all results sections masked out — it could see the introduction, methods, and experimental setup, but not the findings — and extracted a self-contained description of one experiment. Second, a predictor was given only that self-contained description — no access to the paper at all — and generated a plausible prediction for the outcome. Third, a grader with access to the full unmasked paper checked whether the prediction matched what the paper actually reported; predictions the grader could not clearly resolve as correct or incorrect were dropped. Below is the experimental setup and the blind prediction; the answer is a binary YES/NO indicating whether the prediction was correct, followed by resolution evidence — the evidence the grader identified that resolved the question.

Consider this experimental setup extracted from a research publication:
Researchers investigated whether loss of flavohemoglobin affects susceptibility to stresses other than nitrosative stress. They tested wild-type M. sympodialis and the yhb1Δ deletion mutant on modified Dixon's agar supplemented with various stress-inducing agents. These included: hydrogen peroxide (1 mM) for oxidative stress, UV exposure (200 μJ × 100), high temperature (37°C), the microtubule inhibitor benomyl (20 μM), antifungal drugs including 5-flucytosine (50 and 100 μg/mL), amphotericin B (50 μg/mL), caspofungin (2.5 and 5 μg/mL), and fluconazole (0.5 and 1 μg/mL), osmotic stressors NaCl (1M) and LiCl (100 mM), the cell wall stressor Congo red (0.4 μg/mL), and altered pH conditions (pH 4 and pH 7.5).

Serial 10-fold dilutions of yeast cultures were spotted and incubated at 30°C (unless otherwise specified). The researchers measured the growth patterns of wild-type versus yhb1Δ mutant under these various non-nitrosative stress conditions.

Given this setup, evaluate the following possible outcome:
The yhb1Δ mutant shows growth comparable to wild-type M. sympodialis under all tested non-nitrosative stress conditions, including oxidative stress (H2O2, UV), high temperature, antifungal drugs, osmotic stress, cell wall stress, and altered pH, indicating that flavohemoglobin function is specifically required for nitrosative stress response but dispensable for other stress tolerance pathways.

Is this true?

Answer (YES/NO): YES